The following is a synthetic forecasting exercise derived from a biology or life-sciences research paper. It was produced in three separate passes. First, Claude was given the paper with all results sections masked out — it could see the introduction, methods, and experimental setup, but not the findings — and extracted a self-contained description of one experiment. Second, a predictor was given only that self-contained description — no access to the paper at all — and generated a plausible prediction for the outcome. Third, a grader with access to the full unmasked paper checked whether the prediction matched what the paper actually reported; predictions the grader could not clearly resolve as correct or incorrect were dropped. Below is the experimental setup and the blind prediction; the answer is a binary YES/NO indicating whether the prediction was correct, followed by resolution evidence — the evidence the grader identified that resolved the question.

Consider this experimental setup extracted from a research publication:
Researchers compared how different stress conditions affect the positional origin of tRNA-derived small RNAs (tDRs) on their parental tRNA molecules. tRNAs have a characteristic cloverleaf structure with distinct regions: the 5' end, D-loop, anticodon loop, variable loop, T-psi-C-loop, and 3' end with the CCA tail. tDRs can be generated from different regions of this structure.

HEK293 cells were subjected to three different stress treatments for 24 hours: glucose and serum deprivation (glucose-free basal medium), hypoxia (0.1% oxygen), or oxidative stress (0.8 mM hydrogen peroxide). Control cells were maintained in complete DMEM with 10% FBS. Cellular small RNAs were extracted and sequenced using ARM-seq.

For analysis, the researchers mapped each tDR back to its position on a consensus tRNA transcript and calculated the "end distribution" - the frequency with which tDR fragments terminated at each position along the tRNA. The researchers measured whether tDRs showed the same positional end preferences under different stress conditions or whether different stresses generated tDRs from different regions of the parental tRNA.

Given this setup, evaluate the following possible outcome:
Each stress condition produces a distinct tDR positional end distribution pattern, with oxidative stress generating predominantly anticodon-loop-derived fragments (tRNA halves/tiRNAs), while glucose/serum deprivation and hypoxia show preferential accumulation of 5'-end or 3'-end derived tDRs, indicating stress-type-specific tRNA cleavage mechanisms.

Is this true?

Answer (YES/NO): NO